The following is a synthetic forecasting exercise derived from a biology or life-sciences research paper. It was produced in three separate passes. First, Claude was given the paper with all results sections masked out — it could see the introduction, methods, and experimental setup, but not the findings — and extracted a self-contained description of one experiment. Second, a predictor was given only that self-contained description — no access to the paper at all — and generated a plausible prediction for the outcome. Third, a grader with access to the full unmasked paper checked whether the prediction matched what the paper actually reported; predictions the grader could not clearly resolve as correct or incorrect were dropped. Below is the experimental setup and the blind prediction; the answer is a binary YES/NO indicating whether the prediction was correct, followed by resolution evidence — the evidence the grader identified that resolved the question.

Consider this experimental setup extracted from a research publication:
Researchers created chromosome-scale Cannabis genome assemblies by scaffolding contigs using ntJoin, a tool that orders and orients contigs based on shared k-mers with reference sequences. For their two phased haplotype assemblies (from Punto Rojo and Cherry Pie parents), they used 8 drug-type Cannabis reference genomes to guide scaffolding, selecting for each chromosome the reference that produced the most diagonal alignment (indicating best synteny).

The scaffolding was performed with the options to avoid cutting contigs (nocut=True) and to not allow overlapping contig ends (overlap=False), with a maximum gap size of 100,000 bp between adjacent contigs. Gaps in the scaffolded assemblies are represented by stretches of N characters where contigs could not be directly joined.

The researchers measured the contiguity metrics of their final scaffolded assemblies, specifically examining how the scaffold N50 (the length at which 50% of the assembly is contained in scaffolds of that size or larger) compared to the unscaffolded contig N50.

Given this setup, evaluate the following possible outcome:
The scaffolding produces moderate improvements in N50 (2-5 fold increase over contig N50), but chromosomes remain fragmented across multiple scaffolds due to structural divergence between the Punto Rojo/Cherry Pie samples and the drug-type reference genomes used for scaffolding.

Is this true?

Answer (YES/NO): NO